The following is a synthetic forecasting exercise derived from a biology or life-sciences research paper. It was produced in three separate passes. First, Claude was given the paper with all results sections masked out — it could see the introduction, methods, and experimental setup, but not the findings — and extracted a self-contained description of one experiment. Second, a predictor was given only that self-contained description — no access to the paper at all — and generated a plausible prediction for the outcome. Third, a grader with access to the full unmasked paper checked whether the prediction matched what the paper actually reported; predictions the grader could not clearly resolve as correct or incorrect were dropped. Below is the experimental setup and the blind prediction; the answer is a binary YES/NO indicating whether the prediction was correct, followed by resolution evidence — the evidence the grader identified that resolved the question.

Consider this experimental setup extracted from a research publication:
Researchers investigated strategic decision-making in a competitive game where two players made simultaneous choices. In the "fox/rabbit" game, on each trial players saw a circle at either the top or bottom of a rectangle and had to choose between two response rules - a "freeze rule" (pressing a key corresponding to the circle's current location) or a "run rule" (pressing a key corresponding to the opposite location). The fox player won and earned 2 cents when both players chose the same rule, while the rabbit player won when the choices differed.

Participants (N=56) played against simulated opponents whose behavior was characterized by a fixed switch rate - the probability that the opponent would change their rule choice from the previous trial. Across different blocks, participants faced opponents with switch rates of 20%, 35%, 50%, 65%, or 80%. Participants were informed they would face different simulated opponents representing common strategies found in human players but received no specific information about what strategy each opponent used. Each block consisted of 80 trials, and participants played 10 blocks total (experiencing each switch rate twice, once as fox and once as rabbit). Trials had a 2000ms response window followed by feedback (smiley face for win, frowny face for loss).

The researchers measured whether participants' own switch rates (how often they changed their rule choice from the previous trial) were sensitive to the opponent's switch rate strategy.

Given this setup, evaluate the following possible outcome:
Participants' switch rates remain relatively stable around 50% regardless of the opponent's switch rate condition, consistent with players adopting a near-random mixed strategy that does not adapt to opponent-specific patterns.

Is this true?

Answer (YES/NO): NO